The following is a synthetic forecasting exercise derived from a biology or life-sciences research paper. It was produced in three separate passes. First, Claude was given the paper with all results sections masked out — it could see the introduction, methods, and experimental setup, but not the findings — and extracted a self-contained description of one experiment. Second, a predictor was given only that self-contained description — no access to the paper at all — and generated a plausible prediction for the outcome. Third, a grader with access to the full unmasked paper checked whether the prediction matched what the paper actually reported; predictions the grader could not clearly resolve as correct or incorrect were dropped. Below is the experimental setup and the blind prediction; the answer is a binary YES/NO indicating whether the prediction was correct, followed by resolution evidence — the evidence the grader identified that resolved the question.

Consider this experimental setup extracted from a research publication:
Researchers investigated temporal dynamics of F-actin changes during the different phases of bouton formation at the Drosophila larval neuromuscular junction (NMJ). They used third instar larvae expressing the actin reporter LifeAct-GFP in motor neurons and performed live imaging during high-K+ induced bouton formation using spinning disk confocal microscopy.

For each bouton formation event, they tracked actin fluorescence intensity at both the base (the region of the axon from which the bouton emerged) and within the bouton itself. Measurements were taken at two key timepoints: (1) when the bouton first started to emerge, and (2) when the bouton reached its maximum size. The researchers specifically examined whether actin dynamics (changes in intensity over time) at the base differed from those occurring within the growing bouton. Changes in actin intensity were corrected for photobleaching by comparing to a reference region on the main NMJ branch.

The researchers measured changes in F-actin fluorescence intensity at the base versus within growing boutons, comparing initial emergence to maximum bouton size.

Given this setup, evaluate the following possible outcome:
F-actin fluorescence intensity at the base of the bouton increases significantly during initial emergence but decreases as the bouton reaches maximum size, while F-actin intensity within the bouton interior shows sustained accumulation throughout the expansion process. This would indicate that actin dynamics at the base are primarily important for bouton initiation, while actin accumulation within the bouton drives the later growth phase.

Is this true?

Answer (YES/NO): NO